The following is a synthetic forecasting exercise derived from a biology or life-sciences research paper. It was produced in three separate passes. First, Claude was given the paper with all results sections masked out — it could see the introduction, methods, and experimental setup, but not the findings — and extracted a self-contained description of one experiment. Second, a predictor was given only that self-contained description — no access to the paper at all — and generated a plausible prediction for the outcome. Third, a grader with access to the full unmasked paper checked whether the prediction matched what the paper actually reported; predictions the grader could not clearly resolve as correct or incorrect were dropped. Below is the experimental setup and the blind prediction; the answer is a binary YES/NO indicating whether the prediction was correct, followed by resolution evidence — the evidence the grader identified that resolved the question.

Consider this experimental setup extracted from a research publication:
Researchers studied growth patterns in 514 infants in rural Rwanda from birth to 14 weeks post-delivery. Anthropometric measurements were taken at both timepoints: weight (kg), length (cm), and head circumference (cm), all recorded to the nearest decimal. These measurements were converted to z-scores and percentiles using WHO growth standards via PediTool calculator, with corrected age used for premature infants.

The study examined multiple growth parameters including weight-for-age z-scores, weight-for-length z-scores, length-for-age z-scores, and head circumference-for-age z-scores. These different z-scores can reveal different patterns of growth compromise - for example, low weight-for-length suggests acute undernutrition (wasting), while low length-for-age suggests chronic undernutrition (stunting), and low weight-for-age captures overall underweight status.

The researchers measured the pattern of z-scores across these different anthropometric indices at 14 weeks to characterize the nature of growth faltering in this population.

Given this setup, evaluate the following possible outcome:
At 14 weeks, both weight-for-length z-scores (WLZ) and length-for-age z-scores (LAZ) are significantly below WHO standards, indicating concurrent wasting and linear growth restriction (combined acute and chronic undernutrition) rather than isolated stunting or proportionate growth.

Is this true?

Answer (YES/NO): NO